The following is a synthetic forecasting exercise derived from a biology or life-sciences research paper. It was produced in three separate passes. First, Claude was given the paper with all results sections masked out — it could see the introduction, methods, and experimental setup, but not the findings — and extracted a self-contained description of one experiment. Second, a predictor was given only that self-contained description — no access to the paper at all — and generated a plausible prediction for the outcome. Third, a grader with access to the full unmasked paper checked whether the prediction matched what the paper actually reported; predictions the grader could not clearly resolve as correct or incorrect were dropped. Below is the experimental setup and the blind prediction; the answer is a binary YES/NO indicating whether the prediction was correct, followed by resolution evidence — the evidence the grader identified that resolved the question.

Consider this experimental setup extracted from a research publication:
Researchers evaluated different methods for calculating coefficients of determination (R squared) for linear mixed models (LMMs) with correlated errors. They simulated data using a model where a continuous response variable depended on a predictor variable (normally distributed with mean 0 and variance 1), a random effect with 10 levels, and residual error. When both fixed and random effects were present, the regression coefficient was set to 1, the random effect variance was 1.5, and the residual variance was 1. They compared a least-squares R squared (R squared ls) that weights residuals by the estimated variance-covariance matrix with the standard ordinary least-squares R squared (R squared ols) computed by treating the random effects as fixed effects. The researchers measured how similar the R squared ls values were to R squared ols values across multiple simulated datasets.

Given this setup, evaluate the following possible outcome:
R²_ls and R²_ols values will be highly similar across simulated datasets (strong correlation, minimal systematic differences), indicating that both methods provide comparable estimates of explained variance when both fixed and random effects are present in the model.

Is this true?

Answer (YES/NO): YES